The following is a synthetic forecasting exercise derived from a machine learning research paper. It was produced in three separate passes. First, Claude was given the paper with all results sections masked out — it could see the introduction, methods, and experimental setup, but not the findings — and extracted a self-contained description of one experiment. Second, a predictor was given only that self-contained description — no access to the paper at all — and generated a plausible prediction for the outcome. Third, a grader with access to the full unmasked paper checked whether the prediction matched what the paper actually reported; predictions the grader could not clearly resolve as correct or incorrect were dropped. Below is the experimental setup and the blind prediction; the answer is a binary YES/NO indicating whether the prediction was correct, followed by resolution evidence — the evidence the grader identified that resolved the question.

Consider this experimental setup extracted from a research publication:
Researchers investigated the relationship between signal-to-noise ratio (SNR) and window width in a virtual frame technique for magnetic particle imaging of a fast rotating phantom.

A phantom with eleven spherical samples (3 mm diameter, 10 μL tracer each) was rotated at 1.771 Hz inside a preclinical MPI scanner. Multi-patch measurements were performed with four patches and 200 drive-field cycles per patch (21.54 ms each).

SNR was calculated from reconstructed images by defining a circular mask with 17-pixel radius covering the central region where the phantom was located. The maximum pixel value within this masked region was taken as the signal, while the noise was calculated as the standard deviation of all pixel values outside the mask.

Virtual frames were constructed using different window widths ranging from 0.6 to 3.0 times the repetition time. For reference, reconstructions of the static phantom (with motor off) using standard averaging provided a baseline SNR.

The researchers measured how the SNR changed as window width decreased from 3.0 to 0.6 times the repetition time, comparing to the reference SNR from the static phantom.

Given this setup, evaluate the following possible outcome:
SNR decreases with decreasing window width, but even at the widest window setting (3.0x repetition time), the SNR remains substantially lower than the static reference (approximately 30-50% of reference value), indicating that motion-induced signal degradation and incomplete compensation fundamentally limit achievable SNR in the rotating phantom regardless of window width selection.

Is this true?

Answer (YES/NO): NO